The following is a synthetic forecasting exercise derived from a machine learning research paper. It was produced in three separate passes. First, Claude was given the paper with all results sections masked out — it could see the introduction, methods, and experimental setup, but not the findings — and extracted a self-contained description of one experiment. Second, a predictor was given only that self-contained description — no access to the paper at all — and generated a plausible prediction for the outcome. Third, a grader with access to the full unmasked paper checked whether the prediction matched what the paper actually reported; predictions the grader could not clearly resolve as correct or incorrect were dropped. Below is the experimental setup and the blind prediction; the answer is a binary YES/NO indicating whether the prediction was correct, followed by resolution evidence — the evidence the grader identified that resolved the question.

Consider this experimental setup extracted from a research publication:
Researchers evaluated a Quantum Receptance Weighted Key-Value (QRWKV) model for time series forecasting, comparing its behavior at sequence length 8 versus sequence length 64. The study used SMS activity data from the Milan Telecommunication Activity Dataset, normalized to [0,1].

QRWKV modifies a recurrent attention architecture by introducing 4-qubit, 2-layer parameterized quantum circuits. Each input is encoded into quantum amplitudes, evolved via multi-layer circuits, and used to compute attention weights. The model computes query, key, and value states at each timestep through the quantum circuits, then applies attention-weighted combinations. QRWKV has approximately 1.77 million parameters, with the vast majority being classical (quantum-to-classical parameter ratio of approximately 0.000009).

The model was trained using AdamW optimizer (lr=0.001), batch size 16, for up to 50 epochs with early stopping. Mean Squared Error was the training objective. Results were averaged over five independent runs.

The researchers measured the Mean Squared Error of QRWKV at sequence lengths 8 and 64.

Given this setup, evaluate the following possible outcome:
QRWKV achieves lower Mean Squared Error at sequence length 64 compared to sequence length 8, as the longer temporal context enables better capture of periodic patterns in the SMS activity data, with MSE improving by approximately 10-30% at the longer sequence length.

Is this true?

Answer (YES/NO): NO